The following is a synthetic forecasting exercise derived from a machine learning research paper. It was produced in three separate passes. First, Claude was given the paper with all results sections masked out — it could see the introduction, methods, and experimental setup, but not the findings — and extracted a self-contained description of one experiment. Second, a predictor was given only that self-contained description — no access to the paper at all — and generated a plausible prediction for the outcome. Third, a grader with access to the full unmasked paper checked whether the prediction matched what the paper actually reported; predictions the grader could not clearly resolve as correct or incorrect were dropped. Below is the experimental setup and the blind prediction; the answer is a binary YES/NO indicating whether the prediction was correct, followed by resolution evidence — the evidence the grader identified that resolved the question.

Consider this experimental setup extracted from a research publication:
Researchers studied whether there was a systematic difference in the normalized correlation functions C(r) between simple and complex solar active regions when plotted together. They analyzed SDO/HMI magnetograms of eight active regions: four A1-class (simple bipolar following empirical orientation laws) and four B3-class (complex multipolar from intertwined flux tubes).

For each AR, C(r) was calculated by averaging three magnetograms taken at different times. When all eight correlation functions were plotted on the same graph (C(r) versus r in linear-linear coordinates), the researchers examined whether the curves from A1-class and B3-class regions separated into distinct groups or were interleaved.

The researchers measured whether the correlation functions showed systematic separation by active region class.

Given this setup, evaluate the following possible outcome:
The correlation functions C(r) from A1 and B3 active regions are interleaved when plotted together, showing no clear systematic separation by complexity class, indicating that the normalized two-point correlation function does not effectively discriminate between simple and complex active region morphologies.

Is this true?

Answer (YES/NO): YES